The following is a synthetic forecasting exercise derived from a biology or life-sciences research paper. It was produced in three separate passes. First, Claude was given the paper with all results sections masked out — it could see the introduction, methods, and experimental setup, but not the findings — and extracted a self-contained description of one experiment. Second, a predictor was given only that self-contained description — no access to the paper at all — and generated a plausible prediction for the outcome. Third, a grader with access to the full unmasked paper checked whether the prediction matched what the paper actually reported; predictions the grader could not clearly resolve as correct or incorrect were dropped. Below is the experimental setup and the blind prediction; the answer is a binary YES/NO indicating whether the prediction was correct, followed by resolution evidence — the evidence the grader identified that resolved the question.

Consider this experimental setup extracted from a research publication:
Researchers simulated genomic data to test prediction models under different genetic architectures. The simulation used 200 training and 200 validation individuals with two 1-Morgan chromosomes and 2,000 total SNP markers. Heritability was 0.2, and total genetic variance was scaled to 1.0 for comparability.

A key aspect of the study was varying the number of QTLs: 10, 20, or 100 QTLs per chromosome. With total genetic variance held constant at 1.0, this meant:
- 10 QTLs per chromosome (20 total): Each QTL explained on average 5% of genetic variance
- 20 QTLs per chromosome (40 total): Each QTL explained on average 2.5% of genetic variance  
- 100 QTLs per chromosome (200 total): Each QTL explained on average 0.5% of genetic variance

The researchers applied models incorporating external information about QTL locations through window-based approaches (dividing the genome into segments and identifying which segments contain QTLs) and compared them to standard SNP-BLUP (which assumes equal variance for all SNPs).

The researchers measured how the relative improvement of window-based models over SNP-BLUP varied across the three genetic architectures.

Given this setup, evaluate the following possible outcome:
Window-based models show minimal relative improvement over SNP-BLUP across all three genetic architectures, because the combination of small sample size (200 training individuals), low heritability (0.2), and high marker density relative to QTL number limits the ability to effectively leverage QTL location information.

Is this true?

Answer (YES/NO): NO